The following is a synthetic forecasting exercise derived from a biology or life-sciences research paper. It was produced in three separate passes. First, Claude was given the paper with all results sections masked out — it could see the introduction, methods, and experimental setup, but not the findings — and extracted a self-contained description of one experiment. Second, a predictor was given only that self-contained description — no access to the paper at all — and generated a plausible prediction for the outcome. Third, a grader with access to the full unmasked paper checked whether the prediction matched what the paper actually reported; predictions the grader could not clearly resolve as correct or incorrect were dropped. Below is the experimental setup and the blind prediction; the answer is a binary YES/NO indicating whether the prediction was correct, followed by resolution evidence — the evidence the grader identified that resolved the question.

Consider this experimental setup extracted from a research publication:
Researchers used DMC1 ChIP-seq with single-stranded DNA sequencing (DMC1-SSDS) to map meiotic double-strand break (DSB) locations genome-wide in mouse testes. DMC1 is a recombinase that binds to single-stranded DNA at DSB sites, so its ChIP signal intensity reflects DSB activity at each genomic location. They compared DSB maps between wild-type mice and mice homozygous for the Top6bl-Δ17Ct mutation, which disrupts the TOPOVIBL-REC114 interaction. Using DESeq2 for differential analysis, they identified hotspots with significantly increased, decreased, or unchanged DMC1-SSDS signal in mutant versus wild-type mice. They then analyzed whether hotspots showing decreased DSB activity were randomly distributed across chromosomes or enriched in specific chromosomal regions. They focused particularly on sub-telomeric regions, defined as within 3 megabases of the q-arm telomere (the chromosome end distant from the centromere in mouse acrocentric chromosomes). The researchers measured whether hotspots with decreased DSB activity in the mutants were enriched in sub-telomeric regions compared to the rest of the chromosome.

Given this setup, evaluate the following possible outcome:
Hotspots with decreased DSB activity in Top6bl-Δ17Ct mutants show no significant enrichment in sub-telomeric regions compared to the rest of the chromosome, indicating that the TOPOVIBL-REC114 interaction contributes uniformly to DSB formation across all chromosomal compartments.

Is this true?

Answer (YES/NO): NO